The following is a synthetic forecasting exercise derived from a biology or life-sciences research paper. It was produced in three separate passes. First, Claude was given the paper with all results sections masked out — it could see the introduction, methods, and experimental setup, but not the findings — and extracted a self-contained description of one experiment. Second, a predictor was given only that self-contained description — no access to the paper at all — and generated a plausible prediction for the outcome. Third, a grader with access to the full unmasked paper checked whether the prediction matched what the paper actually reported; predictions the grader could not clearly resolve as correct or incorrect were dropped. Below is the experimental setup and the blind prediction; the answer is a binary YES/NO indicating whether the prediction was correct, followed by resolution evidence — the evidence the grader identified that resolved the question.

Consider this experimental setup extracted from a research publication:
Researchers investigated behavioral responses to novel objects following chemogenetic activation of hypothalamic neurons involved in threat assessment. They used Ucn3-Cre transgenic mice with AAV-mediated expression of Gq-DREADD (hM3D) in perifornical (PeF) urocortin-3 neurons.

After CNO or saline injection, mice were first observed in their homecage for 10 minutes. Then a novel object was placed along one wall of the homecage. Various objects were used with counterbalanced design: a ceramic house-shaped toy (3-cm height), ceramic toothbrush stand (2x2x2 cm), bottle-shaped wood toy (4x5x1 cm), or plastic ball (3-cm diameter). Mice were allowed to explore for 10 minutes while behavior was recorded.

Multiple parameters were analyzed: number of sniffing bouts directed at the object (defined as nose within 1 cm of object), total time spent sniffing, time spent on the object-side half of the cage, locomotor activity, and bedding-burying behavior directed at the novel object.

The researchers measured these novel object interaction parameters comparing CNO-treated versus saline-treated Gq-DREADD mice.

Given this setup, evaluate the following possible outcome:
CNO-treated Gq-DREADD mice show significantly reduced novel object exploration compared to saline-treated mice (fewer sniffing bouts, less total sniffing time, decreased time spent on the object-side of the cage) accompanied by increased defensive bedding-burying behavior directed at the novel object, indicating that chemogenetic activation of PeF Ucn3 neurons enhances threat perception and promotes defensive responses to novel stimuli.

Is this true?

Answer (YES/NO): NO